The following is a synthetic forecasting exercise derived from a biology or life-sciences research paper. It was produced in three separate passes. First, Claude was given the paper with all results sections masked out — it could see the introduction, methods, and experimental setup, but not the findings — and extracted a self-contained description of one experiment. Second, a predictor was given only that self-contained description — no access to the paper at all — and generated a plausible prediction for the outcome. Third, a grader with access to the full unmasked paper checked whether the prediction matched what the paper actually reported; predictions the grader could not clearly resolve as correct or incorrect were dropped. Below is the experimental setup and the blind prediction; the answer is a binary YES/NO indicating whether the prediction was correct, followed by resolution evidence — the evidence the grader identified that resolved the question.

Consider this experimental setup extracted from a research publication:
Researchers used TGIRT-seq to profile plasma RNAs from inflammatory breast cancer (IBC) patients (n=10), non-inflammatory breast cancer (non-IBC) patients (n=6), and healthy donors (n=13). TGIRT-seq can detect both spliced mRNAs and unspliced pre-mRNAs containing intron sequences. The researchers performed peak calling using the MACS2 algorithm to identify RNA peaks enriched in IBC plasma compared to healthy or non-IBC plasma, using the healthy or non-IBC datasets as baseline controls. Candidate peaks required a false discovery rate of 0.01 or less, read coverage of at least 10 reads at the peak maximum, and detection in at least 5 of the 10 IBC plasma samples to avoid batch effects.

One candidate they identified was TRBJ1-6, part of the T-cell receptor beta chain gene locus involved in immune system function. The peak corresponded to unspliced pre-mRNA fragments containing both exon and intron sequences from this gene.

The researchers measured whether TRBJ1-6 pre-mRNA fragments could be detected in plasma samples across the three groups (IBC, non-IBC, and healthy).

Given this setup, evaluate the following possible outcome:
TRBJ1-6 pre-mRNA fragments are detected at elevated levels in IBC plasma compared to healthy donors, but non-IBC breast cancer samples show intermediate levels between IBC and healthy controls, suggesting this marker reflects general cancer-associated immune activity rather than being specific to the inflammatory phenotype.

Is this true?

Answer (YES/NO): NO